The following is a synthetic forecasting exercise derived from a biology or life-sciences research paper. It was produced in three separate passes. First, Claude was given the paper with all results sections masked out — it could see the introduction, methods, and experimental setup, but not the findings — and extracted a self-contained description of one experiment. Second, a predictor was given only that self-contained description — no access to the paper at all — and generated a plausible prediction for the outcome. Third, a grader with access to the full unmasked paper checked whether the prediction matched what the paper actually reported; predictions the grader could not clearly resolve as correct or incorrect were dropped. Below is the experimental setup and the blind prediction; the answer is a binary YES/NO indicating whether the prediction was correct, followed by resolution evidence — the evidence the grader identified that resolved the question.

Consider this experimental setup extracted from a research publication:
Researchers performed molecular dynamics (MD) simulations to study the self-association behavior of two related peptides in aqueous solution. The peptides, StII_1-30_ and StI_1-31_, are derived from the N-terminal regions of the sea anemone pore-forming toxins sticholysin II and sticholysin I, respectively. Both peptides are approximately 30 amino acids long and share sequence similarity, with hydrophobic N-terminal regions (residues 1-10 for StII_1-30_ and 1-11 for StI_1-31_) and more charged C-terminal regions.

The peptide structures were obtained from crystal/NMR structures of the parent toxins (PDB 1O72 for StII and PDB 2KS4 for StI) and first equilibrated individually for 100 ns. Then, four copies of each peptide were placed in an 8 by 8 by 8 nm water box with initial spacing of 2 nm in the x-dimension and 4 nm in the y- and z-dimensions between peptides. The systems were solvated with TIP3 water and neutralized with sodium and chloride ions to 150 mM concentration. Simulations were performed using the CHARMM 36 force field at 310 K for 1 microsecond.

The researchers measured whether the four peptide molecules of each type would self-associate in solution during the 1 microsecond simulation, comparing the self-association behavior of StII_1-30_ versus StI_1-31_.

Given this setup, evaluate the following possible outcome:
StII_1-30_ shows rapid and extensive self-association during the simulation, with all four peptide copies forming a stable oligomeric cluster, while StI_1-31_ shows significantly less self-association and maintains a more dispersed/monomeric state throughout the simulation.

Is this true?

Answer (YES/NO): YES